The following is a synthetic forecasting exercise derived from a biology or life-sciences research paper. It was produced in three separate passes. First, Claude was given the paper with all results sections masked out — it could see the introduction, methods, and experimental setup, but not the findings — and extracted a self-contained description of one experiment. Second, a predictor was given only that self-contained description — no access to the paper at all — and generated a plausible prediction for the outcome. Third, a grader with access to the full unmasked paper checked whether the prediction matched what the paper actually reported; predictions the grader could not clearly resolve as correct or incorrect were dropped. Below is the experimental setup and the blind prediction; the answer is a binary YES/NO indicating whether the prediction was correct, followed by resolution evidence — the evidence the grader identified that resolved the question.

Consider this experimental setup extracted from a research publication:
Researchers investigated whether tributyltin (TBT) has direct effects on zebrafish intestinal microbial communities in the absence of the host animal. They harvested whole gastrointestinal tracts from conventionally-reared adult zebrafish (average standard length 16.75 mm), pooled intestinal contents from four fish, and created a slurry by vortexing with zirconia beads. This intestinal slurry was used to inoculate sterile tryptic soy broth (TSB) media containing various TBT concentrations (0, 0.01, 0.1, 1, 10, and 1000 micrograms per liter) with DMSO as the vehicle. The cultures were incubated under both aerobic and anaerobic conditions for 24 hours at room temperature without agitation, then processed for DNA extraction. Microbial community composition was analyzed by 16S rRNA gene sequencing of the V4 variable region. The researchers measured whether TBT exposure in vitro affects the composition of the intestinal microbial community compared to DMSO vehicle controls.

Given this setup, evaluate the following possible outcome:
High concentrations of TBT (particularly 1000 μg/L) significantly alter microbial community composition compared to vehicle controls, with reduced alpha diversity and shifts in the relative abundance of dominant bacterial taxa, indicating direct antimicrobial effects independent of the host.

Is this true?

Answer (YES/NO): NO